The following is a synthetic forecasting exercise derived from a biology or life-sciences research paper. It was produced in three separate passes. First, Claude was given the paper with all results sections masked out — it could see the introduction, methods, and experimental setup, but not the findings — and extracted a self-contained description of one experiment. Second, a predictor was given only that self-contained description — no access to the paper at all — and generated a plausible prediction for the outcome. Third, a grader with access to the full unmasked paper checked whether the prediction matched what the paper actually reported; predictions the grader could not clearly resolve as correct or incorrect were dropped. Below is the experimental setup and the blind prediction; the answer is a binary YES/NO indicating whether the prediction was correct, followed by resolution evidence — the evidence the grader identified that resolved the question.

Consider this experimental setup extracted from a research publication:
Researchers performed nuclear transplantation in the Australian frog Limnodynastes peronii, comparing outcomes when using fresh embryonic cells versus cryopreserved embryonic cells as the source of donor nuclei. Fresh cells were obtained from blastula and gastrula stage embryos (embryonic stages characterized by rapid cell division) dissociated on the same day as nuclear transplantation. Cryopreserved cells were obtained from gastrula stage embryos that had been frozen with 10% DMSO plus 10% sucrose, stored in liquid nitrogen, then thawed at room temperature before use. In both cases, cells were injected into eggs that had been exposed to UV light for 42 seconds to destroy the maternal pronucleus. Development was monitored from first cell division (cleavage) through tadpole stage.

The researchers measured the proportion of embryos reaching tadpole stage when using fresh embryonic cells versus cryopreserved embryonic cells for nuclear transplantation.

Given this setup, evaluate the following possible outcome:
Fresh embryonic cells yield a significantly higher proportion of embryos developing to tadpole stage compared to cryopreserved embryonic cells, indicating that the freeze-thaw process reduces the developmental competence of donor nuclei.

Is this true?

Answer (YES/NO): YES